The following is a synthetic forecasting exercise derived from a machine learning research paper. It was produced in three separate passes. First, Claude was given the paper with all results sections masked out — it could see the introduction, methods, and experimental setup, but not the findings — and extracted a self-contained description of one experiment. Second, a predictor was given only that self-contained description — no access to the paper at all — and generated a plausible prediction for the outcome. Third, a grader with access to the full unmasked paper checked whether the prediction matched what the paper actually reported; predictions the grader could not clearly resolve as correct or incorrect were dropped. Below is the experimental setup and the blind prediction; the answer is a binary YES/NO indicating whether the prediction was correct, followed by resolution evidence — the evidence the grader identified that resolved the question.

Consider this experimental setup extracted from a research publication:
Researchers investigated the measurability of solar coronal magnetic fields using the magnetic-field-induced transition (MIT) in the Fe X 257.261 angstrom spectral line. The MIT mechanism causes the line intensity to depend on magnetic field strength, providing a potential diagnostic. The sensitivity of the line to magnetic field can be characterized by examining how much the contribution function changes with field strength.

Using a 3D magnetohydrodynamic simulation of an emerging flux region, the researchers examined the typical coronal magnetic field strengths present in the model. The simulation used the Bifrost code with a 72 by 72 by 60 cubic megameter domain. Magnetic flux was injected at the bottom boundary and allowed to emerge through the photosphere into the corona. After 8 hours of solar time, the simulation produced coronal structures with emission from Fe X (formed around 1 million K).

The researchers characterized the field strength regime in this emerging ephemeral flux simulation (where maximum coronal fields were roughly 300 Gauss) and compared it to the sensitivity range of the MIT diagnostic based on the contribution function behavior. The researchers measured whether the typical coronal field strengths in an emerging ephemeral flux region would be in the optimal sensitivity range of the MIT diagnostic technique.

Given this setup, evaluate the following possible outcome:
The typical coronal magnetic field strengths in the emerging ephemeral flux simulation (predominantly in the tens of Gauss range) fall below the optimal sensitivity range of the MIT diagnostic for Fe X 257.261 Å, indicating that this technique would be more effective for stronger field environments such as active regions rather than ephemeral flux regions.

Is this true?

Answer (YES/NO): NO